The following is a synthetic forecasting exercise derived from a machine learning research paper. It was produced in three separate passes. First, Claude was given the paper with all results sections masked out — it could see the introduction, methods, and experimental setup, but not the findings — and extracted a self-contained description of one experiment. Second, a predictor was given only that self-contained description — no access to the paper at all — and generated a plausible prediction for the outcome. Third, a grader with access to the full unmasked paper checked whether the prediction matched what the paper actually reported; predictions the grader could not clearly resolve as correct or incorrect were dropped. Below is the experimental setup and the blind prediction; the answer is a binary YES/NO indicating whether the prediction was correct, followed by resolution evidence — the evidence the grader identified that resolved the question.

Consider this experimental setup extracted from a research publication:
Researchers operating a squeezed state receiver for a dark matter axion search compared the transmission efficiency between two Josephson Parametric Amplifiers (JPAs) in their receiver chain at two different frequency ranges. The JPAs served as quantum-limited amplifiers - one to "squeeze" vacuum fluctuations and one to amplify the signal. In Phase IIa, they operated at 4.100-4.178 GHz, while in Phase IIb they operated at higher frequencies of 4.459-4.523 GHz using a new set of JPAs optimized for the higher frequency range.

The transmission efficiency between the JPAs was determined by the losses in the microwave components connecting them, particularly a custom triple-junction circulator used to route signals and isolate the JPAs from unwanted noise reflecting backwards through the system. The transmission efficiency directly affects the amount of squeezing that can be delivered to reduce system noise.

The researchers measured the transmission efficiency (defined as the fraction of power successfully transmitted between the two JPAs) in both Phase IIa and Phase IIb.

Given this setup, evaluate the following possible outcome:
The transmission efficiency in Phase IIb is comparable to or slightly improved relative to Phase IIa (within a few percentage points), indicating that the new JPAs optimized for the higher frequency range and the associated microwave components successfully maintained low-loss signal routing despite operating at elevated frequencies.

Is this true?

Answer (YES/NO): NO